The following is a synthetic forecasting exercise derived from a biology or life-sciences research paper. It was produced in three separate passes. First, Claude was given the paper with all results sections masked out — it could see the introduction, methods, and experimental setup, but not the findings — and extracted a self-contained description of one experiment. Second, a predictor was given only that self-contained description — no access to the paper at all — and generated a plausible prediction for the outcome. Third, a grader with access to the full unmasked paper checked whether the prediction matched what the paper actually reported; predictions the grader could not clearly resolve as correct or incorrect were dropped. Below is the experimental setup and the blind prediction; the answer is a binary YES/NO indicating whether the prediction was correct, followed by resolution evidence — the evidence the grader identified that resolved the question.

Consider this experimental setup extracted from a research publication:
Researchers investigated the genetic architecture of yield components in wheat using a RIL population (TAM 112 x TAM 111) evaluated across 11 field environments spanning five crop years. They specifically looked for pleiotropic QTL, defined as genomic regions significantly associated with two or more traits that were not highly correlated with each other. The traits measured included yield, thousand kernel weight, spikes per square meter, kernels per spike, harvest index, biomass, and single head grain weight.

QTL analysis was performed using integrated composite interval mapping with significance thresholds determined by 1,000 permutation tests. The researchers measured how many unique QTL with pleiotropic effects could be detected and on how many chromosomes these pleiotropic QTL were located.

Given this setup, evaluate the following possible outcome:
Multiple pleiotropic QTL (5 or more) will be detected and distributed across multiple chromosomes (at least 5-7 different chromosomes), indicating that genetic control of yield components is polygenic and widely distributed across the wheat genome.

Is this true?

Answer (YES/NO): NO